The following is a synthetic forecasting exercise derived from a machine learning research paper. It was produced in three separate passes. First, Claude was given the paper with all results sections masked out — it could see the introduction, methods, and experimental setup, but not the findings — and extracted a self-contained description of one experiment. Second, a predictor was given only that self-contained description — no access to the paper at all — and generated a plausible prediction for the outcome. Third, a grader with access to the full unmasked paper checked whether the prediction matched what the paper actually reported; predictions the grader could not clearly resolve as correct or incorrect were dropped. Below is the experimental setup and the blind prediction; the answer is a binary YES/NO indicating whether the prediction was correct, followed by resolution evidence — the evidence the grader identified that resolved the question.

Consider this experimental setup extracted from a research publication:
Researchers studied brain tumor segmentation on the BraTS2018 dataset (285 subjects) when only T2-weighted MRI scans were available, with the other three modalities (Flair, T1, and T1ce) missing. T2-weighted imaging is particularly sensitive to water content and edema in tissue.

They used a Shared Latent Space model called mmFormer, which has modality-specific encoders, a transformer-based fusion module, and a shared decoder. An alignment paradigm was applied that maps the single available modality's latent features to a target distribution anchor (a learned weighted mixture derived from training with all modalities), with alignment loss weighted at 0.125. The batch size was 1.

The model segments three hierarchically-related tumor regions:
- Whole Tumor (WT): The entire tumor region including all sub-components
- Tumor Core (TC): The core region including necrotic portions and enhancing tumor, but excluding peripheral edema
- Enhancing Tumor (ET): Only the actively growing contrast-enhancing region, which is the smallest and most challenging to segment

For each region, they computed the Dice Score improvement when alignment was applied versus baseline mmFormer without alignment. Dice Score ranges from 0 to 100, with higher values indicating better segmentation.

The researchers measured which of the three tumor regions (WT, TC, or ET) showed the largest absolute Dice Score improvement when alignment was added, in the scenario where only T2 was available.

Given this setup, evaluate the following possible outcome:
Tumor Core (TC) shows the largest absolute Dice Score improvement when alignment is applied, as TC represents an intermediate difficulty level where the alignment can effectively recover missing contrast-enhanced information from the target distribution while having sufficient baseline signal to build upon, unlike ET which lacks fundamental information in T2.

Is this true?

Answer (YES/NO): NO